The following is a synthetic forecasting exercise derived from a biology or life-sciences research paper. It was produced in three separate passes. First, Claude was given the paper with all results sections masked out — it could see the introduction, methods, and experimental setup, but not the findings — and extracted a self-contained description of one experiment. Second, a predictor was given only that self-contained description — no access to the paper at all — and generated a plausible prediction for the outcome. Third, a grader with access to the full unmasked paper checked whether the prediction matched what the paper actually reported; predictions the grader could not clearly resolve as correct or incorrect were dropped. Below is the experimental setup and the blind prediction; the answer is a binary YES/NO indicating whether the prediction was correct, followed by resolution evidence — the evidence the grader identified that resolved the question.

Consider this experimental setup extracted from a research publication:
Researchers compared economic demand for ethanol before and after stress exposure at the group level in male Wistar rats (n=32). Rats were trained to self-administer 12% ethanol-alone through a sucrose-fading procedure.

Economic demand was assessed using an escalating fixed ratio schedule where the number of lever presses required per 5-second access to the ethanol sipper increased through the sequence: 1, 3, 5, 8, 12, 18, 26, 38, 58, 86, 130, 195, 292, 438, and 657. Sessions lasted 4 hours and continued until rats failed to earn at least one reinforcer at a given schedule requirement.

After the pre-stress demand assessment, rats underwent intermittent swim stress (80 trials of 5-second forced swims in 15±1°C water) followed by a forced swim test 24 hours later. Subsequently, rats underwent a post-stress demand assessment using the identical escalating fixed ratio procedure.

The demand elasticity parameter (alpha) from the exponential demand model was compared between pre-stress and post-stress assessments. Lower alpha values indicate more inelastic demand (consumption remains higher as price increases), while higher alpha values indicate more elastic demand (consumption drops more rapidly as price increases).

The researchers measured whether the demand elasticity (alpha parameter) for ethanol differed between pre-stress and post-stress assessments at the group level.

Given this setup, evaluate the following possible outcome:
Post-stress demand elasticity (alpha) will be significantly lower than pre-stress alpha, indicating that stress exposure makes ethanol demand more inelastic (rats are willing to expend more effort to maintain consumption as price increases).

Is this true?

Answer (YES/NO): NO